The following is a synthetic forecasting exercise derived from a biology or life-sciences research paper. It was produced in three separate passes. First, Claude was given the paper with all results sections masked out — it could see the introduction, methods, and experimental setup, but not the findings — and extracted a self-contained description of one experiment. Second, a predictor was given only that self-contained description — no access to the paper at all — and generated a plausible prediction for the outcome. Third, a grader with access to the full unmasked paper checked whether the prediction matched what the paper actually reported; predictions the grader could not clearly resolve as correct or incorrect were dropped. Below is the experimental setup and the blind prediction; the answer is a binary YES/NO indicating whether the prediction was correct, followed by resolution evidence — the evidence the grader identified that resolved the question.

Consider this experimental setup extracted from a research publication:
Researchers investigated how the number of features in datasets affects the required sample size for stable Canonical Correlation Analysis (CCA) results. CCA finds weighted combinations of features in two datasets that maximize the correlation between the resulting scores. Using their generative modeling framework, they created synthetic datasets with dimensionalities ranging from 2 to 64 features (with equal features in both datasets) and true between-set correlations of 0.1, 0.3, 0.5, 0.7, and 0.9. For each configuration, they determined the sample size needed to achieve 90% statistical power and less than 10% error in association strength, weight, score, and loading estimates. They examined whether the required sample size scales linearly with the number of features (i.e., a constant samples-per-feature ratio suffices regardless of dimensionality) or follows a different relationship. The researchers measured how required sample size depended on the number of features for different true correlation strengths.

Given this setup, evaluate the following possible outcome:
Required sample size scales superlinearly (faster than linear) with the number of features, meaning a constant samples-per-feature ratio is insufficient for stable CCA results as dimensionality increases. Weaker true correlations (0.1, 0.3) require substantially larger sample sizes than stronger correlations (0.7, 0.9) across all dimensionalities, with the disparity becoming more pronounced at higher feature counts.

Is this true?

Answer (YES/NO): NO